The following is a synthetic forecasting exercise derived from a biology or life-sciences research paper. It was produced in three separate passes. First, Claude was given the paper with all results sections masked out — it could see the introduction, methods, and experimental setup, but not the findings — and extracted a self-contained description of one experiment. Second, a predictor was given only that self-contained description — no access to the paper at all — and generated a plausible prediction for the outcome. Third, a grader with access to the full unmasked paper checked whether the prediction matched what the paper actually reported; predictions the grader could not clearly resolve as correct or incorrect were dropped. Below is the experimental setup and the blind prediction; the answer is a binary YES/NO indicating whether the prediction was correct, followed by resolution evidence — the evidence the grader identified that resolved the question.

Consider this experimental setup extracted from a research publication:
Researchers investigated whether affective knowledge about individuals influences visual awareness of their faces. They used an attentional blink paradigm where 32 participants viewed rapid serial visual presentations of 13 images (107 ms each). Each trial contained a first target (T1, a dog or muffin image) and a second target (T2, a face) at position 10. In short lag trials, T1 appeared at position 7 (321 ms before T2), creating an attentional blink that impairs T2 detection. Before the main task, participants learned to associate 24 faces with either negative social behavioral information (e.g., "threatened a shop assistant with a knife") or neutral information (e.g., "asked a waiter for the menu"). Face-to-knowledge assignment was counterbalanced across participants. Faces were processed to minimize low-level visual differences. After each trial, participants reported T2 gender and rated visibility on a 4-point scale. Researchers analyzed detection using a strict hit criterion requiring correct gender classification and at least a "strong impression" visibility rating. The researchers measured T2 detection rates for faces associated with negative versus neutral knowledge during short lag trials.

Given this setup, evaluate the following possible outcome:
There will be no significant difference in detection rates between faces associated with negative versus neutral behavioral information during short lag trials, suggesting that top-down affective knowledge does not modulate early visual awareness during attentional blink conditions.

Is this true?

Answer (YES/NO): NO